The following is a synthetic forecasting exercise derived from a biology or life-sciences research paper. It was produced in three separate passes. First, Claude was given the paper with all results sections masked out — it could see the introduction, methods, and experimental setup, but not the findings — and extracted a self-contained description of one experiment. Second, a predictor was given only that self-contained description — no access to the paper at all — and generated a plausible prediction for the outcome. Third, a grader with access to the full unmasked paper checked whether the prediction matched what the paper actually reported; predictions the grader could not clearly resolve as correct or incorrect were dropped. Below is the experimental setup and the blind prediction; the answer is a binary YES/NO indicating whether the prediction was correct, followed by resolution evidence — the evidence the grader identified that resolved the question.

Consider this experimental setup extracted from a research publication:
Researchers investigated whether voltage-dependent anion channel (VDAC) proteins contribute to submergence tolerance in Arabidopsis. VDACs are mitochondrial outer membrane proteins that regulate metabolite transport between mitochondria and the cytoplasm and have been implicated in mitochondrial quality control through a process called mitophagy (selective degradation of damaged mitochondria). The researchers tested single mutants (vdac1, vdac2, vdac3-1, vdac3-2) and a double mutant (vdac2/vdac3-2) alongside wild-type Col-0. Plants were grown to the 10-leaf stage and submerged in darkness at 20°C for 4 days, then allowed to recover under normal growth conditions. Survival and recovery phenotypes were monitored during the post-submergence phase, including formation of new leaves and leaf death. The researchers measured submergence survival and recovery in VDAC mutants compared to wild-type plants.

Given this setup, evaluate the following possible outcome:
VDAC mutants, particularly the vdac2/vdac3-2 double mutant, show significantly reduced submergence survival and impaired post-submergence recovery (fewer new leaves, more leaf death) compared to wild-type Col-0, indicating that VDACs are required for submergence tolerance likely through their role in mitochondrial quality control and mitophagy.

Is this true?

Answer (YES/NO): NO